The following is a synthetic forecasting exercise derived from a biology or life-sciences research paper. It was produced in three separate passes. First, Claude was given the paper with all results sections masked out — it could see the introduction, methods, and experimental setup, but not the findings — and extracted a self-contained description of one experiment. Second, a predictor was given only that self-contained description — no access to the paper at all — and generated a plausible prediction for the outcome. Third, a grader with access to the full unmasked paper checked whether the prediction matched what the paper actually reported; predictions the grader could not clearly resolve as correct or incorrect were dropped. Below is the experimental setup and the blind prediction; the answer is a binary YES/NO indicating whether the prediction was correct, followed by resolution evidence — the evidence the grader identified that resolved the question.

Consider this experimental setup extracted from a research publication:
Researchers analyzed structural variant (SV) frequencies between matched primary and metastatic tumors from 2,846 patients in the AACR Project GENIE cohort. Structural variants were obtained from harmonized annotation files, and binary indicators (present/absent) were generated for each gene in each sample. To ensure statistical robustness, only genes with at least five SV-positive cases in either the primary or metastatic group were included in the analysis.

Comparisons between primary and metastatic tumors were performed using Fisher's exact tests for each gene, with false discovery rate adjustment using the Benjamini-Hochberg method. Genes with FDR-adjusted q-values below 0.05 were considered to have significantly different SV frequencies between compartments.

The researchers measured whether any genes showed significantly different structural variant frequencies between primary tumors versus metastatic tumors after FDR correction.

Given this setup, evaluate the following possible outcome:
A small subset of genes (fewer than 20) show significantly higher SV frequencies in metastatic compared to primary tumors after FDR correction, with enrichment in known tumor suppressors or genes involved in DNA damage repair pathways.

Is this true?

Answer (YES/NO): YES